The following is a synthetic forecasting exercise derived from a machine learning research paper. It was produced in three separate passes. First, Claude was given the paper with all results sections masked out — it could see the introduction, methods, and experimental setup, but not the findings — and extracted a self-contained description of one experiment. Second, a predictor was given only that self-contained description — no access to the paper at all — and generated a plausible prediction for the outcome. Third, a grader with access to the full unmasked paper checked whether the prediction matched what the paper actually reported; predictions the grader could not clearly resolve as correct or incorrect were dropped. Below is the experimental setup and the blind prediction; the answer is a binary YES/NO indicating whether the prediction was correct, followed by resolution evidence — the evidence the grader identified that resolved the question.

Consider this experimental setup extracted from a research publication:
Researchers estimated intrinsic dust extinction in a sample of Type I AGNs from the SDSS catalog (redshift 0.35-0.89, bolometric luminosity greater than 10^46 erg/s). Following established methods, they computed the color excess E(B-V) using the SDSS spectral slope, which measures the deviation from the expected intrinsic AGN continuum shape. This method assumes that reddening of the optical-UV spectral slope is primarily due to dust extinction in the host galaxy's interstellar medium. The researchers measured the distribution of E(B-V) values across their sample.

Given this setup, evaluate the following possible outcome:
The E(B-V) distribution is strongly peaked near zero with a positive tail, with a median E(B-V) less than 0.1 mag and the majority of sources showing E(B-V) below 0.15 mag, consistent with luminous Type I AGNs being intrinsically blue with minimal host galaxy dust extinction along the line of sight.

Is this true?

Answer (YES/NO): YES